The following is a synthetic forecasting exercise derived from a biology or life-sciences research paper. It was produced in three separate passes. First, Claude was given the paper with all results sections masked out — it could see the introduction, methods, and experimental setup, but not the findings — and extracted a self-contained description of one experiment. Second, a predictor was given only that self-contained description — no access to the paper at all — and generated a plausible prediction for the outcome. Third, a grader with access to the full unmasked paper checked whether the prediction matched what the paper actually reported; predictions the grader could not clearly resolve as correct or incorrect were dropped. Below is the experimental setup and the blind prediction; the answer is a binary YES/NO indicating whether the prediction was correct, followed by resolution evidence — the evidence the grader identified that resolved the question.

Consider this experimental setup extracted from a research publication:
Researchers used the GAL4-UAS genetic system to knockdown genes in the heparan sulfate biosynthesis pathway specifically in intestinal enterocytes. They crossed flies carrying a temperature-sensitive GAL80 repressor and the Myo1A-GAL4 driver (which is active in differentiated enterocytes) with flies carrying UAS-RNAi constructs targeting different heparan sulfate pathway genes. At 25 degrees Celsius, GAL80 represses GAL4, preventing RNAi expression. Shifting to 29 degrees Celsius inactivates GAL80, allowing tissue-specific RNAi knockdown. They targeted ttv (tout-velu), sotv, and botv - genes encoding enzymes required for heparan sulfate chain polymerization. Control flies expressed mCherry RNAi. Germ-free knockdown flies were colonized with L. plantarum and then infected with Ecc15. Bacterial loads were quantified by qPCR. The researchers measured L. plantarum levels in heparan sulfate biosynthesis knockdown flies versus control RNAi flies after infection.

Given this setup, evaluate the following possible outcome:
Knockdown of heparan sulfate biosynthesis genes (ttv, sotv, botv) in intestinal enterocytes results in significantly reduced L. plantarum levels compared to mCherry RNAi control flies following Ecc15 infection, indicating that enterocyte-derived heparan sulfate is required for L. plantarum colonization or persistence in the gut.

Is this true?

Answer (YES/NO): YES